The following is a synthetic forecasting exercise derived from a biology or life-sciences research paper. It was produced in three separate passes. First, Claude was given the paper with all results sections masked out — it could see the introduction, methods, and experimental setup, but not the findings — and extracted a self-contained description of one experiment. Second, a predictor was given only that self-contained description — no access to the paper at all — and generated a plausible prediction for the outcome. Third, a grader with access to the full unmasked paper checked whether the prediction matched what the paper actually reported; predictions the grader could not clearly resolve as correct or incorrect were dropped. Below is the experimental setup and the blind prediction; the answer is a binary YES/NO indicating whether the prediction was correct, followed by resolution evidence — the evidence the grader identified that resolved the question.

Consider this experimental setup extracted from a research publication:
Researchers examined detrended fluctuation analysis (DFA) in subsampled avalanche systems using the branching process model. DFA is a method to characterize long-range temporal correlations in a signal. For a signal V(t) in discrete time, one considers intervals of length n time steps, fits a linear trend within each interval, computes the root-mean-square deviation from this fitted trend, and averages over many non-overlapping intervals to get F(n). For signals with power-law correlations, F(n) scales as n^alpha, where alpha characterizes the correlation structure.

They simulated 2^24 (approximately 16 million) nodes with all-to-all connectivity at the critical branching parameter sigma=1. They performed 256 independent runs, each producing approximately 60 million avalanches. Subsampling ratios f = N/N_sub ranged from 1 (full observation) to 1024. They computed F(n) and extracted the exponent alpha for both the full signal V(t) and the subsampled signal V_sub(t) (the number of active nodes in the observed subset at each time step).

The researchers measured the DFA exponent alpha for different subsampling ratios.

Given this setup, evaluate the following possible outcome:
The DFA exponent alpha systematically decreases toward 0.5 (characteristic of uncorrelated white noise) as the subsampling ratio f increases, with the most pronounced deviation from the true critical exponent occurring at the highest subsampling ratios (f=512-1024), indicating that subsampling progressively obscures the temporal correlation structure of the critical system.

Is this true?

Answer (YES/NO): NO